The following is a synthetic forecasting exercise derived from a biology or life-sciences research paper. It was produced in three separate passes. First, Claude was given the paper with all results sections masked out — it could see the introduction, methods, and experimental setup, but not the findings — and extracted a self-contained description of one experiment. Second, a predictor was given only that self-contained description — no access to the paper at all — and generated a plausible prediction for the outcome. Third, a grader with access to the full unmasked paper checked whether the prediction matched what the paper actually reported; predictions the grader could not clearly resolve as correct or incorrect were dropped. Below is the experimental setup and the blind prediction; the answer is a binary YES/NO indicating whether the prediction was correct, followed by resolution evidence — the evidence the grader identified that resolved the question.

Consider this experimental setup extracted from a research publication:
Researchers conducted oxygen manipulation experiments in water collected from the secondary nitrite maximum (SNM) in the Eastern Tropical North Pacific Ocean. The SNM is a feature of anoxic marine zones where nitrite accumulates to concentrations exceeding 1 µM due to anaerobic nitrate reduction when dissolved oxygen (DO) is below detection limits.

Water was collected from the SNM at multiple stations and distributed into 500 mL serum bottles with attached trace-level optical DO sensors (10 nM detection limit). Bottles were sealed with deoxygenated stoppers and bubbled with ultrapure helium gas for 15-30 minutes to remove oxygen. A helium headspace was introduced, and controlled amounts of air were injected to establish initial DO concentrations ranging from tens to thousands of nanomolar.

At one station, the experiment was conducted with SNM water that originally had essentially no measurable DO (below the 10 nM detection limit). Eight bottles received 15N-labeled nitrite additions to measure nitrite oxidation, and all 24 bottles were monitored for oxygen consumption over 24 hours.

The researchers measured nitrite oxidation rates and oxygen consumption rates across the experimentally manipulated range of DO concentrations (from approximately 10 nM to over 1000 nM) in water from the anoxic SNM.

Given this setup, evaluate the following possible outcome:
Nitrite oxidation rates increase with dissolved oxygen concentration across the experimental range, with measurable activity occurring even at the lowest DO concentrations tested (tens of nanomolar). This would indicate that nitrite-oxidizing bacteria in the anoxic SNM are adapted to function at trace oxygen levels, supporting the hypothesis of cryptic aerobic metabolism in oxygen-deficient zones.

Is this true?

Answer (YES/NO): YES